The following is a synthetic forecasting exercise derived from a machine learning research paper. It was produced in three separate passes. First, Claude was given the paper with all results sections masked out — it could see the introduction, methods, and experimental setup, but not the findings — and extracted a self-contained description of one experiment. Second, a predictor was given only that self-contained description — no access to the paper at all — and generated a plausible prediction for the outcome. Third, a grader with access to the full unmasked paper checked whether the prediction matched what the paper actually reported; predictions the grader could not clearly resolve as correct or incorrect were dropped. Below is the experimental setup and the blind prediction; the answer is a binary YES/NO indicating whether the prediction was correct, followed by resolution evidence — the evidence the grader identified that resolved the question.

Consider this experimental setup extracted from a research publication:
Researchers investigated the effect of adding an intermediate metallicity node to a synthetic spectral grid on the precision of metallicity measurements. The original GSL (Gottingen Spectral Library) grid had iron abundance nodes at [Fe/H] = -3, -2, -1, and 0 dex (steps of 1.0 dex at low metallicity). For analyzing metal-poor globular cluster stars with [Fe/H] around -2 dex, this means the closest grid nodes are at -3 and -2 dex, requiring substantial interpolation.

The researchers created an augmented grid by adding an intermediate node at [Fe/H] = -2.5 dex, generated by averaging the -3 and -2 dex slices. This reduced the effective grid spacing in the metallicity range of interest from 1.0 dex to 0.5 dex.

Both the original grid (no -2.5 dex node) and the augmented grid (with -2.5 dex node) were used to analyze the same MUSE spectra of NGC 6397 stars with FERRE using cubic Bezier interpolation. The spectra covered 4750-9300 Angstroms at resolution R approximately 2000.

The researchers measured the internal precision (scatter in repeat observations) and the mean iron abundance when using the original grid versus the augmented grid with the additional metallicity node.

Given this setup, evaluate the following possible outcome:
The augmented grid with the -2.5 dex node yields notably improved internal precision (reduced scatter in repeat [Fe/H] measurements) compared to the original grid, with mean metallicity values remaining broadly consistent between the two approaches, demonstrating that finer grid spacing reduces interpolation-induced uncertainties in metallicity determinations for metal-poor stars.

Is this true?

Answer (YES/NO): NO